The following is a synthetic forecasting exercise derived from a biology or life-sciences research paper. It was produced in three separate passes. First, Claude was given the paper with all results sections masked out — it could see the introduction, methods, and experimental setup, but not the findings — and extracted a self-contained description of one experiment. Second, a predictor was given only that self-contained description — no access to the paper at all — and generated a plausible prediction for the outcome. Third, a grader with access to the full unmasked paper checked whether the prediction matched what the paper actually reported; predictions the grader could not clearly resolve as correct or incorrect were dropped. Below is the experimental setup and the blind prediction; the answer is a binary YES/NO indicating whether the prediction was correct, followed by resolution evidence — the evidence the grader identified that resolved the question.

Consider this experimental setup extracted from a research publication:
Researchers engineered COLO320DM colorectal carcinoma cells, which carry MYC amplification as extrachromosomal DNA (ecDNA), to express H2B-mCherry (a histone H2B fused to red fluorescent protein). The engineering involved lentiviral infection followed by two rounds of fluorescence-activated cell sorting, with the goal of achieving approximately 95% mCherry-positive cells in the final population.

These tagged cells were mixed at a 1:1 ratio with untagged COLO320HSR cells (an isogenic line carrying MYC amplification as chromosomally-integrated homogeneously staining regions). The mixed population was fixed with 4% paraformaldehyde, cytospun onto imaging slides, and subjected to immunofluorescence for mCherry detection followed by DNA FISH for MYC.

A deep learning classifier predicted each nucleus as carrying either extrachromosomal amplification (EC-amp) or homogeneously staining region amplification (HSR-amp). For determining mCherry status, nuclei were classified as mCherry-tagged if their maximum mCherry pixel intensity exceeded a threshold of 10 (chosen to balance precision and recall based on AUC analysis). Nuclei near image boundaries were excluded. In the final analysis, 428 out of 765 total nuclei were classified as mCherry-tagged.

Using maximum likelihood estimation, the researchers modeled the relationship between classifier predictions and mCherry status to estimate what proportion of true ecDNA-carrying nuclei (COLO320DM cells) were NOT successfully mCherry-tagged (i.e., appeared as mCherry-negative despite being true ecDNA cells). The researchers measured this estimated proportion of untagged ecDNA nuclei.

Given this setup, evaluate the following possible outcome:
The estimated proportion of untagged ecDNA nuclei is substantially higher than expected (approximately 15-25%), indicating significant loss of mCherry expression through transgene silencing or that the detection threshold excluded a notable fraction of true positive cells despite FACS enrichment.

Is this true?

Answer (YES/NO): NO